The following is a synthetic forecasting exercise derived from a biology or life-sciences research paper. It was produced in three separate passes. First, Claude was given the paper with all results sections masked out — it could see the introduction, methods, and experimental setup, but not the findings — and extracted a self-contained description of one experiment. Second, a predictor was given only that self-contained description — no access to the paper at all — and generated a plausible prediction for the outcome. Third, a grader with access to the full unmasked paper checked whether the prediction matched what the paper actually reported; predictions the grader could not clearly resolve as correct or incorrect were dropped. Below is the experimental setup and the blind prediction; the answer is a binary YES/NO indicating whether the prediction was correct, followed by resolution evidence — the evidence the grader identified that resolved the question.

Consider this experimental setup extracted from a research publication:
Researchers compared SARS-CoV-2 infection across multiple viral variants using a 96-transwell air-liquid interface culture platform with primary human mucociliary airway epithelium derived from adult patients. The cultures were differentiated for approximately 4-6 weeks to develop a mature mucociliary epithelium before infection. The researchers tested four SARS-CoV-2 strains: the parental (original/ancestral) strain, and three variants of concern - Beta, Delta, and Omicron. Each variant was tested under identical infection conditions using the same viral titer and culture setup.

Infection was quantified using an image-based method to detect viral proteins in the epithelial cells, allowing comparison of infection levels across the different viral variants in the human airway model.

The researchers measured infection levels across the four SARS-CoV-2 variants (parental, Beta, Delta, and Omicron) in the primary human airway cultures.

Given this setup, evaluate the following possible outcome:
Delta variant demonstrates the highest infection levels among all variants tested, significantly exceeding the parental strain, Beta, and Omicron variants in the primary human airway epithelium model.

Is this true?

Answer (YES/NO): YES